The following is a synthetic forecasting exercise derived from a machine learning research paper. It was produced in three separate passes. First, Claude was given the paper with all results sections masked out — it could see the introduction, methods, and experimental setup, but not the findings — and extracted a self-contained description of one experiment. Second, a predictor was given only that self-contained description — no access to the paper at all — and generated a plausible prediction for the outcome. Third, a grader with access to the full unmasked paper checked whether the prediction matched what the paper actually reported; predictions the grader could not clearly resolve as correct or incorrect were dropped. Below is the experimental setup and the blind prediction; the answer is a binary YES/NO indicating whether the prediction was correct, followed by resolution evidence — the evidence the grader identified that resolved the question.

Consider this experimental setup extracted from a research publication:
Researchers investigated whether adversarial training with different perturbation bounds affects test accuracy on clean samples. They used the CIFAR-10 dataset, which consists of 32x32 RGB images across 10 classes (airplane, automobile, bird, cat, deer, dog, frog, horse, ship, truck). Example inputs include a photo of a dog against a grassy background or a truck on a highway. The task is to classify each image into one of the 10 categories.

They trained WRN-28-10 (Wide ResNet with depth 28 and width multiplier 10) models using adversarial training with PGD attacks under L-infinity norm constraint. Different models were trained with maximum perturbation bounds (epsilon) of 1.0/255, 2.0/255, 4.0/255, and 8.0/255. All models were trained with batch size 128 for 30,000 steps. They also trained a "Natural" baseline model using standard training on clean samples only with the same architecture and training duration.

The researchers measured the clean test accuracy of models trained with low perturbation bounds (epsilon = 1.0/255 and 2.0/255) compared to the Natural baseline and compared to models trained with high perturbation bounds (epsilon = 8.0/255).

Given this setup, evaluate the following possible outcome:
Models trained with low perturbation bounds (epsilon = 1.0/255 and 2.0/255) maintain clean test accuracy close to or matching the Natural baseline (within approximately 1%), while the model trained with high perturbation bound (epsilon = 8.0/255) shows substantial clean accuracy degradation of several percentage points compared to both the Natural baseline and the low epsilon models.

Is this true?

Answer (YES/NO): YES